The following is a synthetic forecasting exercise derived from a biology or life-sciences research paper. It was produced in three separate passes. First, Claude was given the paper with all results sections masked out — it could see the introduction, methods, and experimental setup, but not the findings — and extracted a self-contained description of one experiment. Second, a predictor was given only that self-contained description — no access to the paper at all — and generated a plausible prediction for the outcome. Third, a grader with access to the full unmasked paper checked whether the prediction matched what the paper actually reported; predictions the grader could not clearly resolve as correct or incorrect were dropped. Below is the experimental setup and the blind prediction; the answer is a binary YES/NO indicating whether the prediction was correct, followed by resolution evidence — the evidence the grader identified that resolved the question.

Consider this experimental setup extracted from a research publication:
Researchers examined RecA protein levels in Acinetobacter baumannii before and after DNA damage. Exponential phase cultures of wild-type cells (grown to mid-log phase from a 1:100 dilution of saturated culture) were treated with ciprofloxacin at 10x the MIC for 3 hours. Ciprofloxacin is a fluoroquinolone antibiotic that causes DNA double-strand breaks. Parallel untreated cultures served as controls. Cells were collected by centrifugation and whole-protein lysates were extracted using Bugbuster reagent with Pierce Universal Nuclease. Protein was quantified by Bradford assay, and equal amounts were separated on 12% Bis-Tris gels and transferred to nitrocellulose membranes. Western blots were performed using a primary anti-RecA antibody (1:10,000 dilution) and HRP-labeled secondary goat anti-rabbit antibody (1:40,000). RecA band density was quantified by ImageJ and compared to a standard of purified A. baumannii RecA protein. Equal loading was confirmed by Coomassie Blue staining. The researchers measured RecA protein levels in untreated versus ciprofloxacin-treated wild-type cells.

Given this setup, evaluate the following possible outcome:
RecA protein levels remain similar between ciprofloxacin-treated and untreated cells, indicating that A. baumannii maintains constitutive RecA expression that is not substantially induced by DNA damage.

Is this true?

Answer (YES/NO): NO